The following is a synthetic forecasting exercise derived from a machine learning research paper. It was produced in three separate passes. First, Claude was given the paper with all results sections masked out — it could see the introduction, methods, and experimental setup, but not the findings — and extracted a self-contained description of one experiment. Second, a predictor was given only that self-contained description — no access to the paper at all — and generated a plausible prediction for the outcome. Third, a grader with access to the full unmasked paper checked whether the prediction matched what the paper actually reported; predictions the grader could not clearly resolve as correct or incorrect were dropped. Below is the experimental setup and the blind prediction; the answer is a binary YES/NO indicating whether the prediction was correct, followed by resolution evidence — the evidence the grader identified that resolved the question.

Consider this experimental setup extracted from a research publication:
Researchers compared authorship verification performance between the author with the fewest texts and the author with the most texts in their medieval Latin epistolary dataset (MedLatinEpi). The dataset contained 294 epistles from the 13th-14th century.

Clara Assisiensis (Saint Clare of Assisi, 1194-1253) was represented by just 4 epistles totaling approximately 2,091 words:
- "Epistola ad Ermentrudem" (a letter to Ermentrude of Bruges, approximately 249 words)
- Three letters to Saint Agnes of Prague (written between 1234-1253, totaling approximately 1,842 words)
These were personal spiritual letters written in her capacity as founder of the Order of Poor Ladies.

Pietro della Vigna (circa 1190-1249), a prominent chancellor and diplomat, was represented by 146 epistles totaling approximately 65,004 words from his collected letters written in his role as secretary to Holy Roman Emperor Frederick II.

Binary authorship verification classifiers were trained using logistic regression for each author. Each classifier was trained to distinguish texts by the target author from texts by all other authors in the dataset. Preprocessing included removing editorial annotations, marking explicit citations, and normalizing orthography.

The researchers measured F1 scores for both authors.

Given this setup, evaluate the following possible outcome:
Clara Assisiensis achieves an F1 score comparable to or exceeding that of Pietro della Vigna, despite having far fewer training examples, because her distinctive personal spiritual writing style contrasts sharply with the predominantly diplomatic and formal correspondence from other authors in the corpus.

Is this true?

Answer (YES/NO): YES